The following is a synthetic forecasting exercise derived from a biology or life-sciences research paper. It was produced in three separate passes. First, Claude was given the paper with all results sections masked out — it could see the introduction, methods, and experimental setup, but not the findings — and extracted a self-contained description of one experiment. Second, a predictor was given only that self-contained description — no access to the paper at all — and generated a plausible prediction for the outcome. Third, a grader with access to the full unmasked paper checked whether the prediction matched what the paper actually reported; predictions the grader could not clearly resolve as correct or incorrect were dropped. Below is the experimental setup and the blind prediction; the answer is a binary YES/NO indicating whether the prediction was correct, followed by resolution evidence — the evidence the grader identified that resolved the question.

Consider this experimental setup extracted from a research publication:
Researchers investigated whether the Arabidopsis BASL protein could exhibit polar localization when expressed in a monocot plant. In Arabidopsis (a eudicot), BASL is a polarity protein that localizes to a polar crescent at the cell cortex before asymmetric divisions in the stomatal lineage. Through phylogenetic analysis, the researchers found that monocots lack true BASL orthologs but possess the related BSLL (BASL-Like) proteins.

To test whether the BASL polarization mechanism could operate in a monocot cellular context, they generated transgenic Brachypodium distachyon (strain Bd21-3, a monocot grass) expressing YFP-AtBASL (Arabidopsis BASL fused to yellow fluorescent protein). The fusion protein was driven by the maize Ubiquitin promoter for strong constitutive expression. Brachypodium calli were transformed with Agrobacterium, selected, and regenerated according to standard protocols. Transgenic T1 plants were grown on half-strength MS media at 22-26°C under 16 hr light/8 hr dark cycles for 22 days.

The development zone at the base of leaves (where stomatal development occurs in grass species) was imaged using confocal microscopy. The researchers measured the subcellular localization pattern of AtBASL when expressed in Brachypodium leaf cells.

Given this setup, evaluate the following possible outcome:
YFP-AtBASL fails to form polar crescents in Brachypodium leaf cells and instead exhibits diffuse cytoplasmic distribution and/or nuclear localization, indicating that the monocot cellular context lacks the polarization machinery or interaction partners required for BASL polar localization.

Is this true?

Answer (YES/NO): NO